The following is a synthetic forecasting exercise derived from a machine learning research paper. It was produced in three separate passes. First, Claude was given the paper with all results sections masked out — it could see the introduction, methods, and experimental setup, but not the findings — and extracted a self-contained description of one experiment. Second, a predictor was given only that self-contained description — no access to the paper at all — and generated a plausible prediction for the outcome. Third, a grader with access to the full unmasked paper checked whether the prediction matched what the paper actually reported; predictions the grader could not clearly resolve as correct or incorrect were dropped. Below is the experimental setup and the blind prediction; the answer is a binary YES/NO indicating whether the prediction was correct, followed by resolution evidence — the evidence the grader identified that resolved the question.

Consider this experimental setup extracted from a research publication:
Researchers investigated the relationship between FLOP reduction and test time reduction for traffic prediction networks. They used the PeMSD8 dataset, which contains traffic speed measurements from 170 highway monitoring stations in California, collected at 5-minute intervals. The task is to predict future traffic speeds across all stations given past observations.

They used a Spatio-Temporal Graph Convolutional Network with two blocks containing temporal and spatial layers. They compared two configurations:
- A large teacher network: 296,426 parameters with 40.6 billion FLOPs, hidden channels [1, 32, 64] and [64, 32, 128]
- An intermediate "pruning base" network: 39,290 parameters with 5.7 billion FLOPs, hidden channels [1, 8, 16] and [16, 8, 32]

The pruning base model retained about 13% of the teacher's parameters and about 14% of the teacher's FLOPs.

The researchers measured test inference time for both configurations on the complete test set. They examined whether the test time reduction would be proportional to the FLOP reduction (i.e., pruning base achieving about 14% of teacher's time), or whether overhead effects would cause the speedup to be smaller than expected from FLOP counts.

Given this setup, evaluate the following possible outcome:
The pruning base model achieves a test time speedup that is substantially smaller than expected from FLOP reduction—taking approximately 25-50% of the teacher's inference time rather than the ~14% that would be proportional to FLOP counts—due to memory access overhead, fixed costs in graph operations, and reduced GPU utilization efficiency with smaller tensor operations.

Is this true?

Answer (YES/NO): YES